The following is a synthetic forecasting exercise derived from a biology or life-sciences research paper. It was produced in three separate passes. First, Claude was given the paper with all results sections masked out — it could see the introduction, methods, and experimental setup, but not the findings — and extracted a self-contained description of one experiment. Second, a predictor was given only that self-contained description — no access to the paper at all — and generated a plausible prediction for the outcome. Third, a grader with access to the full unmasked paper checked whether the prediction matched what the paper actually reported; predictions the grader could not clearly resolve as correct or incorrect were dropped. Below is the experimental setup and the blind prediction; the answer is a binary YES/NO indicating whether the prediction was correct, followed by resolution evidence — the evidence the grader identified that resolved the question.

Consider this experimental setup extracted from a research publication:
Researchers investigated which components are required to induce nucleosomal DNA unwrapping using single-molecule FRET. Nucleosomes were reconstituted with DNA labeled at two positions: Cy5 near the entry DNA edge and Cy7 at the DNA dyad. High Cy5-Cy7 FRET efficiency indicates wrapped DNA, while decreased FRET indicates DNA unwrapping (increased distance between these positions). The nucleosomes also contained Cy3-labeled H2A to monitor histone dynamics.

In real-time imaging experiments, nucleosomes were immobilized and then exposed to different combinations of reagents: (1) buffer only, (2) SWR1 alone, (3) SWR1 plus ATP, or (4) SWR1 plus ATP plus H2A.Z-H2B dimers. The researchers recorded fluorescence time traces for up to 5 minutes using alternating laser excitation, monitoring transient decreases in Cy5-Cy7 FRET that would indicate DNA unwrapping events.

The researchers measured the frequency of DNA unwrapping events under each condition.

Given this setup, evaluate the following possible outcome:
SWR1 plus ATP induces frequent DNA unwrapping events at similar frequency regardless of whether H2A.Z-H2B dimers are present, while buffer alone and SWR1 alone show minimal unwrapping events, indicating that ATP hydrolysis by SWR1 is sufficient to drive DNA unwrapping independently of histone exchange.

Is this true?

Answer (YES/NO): NO